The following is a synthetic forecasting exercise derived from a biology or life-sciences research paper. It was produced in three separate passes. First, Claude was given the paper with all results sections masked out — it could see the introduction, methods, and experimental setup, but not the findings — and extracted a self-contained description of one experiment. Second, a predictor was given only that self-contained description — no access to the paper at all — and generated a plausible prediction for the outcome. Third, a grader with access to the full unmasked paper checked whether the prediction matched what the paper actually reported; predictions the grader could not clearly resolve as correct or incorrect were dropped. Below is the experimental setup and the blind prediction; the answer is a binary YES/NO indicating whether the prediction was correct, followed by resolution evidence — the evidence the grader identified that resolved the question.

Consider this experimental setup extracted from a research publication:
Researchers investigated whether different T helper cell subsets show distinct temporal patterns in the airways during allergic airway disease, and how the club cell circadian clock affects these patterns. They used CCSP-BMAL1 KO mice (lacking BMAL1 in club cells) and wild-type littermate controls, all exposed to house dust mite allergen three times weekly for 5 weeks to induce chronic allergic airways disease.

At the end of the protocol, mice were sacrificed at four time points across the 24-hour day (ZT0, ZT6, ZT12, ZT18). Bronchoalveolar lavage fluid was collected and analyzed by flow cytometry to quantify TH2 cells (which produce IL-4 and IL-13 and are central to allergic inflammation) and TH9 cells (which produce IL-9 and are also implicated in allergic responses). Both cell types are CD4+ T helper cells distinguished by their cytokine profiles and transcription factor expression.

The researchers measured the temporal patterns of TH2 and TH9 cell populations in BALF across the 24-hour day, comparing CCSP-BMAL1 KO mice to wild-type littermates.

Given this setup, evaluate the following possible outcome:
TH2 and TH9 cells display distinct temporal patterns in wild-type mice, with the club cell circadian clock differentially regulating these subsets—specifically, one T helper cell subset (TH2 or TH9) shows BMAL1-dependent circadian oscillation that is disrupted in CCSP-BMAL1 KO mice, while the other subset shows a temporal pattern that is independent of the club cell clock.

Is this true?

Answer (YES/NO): NO